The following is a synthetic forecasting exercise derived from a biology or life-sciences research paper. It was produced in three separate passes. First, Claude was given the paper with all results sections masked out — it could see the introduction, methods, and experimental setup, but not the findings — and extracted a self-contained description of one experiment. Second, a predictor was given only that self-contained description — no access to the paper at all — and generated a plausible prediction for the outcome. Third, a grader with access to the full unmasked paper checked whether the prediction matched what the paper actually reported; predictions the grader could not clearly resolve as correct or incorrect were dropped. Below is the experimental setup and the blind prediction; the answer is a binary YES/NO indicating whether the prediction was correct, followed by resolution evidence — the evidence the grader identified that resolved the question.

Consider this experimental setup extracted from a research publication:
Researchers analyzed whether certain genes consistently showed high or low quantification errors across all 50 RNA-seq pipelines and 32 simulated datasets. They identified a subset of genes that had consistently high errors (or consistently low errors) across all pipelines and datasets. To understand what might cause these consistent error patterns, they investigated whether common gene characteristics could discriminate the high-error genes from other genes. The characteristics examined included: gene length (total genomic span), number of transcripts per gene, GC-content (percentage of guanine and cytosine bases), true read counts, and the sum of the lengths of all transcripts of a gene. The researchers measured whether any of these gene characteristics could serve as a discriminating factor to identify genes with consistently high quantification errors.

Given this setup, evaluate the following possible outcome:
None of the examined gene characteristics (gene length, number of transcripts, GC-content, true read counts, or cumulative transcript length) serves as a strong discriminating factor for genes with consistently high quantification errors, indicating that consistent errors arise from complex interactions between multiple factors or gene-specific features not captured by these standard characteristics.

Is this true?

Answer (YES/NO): YES